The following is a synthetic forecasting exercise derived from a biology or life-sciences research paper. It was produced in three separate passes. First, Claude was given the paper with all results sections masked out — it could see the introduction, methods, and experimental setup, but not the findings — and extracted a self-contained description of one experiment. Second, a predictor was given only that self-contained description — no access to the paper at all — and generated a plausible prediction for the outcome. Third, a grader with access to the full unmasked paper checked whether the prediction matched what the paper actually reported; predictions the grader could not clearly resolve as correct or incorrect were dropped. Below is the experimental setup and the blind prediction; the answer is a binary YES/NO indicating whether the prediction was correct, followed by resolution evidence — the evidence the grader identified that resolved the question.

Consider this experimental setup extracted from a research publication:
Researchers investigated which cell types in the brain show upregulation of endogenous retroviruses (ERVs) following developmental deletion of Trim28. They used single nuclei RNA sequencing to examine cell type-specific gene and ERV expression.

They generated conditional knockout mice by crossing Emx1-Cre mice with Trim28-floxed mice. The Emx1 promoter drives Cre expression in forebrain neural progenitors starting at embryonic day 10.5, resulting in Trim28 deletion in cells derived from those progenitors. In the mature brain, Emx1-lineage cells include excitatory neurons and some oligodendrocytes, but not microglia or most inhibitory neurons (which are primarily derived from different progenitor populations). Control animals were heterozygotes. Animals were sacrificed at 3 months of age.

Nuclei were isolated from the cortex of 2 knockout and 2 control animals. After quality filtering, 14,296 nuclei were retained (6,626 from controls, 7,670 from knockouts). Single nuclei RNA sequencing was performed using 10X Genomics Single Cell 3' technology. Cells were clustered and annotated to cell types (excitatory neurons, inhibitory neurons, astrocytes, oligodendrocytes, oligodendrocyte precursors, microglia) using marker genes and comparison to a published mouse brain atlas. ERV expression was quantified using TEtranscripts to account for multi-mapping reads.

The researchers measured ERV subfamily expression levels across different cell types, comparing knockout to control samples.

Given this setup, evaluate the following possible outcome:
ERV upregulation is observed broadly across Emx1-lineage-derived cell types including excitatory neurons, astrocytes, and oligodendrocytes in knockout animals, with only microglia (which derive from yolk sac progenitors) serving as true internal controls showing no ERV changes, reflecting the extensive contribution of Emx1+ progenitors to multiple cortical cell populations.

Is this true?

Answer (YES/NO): NO